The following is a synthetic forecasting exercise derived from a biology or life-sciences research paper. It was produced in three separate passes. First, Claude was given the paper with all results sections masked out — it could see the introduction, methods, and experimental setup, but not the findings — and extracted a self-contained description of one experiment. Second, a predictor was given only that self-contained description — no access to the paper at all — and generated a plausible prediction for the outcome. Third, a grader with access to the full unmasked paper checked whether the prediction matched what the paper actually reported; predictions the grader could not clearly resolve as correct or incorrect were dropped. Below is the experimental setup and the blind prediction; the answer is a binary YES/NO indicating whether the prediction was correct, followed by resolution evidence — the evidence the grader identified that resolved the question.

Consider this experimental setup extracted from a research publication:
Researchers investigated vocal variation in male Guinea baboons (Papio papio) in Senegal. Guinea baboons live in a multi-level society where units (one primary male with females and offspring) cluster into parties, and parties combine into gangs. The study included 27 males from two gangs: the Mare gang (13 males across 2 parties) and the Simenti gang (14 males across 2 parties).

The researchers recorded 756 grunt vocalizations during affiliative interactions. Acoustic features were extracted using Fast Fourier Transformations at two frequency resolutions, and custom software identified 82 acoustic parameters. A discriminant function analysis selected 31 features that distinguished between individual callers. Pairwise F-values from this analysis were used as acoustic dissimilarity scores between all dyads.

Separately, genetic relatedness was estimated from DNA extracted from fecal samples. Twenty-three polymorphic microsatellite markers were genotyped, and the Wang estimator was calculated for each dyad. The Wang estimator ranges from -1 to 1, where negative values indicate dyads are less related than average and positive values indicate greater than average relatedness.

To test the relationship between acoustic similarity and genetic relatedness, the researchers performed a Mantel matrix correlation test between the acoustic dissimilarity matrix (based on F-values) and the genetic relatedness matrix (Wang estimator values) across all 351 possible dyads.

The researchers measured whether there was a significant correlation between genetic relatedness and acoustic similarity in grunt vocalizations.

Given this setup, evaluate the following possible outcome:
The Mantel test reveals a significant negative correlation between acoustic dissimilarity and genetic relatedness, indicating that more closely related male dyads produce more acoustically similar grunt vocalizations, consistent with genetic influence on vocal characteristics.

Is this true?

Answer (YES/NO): NO